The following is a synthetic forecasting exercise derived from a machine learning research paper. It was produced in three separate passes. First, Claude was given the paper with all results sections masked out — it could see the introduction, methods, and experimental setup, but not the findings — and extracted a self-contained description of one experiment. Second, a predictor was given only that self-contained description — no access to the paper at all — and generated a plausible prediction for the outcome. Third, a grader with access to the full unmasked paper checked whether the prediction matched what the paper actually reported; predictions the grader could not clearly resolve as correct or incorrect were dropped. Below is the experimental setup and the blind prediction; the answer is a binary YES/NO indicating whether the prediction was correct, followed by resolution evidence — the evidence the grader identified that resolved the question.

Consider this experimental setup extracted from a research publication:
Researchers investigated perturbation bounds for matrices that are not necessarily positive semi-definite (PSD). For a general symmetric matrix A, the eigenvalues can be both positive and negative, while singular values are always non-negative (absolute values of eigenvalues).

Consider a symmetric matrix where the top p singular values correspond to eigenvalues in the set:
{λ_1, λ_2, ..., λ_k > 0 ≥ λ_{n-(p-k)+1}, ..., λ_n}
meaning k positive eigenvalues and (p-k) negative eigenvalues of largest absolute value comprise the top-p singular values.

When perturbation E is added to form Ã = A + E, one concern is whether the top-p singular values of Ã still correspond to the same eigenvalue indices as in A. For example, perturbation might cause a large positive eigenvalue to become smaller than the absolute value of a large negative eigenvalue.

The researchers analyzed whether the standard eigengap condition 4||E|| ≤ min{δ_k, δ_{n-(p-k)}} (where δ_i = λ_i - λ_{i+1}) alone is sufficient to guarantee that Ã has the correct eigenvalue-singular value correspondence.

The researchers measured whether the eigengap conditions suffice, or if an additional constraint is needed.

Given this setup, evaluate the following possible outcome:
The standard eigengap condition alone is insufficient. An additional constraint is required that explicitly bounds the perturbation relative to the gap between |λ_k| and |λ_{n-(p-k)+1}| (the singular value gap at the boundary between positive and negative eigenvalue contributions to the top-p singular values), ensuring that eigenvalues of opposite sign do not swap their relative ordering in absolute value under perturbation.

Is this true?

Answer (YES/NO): NO